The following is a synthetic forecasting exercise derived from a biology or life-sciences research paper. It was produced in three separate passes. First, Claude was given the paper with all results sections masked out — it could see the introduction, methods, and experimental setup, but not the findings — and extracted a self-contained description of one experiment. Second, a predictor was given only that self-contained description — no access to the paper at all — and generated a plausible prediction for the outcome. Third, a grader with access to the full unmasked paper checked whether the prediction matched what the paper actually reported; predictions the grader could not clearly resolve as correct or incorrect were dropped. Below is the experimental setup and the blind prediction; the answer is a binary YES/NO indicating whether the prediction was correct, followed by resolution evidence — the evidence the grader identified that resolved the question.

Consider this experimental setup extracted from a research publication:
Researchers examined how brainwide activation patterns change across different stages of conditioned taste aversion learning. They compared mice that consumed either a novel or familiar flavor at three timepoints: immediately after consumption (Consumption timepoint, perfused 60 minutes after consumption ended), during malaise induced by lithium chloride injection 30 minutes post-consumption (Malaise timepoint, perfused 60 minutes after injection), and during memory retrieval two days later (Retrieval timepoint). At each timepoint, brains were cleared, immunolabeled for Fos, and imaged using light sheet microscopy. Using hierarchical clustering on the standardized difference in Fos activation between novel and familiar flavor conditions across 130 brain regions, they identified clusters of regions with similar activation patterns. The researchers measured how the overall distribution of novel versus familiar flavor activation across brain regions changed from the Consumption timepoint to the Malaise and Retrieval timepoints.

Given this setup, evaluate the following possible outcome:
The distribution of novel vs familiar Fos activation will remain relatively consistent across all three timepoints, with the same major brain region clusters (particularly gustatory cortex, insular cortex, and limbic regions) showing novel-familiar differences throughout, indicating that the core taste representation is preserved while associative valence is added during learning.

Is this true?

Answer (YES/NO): NO